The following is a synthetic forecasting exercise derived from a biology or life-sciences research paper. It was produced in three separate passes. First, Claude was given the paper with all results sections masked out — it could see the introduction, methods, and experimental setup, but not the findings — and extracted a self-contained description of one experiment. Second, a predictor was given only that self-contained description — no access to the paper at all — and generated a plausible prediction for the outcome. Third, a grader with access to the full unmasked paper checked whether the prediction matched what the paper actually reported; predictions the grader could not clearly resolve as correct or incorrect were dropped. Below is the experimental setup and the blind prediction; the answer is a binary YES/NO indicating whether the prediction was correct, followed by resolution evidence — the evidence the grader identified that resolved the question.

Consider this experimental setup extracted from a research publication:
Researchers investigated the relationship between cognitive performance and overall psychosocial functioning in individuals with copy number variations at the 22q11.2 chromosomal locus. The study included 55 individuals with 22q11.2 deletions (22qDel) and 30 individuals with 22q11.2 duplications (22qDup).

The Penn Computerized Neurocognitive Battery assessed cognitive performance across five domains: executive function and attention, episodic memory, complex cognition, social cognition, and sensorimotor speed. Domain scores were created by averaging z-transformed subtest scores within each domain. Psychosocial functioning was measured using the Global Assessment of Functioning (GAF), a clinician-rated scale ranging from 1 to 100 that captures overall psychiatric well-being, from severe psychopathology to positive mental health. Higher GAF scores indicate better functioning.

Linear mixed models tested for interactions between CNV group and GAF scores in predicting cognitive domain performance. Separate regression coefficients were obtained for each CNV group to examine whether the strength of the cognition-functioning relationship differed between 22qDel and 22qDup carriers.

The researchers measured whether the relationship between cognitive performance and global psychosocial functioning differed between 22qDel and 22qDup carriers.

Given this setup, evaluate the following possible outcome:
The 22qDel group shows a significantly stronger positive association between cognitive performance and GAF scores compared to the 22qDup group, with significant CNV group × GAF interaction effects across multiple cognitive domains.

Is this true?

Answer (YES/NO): NO